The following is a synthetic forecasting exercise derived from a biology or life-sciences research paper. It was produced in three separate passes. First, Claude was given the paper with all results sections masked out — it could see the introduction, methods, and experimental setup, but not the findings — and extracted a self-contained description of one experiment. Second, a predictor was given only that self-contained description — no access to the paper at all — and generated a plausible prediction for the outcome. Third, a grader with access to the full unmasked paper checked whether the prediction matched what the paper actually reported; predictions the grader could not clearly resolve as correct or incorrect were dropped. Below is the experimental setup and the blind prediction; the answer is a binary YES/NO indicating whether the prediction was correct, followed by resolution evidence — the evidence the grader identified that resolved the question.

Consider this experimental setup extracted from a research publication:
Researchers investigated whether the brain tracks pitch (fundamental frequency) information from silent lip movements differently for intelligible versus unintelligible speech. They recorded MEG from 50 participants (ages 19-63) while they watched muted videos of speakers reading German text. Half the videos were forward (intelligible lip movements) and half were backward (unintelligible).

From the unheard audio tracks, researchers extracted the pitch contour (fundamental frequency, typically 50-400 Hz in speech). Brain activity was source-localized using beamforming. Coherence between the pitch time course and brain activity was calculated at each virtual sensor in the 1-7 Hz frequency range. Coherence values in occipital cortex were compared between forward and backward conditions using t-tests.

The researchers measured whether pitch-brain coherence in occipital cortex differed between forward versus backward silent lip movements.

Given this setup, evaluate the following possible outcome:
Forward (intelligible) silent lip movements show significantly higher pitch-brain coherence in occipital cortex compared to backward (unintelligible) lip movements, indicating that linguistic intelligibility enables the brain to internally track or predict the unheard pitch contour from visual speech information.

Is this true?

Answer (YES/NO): YES